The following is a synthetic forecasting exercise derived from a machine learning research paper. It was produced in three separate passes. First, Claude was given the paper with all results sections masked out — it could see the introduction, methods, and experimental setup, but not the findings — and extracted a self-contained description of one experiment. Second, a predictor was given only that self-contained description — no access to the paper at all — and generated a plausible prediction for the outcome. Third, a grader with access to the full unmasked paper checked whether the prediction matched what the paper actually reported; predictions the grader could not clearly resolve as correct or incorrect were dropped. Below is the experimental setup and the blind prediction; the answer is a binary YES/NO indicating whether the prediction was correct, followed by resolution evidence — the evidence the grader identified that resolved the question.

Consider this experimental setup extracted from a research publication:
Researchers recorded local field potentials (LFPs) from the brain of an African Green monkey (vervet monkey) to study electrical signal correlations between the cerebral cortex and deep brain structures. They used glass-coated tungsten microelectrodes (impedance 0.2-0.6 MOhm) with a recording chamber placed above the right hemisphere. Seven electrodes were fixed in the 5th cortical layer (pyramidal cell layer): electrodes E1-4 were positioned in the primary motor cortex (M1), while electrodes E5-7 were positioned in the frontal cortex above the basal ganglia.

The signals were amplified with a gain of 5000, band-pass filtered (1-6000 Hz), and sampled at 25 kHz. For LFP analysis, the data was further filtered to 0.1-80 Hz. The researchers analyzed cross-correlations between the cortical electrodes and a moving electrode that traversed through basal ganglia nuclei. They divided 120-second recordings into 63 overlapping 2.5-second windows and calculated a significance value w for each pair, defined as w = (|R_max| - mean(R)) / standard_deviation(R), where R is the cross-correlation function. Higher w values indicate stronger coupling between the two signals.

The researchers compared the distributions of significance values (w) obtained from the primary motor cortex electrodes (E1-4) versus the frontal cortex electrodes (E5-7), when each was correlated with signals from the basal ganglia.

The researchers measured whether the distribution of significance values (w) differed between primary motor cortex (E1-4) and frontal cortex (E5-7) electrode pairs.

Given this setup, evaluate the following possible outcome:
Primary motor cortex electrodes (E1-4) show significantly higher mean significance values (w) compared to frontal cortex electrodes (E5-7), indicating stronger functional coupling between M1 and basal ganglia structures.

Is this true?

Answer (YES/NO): NO